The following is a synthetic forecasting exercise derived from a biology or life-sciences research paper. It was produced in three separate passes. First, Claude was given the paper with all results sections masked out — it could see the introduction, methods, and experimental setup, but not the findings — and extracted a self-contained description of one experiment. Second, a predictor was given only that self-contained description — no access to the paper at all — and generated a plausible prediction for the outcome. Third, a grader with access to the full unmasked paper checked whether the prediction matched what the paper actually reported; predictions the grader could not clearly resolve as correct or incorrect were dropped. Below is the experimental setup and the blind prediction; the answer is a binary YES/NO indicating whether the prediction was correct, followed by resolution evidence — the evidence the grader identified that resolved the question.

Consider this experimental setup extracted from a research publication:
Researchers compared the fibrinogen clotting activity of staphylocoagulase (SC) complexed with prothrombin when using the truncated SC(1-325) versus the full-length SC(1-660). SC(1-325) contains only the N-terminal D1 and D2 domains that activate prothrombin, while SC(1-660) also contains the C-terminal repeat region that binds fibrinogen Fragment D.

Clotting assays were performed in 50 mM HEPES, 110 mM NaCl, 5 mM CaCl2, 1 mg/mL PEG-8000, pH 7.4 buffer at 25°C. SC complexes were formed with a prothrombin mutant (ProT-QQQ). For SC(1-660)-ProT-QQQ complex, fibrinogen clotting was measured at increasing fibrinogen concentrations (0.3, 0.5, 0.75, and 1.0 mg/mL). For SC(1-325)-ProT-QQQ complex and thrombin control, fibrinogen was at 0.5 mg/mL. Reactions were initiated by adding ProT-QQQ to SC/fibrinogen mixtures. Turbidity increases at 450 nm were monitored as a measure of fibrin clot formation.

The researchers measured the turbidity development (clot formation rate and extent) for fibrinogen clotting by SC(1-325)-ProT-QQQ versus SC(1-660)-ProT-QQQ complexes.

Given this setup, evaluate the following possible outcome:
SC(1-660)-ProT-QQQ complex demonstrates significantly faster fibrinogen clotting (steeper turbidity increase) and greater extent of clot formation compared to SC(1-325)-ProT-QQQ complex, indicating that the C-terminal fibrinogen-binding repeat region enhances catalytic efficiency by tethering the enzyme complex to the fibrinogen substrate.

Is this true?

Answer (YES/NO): NO